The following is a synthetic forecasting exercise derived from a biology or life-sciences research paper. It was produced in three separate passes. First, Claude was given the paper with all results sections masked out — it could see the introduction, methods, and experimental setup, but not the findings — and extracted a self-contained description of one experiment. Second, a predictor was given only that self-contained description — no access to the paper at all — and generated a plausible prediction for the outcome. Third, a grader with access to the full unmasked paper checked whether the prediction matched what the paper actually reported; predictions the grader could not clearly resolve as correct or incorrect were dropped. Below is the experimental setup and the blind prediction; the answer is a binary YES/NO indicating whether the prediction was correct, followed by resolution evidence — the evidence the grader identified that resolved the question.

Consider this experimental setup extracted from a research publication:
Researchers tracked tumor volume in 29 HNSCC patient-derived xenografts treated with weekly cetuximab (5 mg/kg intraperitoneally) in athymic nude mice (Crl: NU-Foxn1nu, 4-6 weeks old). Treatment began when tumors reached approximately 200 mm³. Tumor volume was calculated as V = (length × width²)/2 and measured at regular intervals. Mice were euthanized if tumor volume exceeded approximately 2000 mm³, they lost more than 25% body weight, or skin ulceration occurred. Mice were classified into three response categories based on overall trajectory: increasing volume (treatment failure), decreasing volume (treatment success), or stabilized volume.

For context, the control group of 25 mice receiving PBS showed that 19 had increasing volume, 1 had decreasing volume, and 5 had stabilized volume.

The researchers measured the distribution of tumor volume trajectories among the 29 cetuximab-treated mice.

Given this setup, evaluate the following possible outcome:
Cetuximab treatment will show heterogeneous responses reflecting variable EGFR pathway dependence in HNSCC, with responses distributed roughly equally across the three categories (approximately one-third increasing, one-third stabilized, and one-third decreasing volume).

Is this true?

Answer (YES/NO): NO